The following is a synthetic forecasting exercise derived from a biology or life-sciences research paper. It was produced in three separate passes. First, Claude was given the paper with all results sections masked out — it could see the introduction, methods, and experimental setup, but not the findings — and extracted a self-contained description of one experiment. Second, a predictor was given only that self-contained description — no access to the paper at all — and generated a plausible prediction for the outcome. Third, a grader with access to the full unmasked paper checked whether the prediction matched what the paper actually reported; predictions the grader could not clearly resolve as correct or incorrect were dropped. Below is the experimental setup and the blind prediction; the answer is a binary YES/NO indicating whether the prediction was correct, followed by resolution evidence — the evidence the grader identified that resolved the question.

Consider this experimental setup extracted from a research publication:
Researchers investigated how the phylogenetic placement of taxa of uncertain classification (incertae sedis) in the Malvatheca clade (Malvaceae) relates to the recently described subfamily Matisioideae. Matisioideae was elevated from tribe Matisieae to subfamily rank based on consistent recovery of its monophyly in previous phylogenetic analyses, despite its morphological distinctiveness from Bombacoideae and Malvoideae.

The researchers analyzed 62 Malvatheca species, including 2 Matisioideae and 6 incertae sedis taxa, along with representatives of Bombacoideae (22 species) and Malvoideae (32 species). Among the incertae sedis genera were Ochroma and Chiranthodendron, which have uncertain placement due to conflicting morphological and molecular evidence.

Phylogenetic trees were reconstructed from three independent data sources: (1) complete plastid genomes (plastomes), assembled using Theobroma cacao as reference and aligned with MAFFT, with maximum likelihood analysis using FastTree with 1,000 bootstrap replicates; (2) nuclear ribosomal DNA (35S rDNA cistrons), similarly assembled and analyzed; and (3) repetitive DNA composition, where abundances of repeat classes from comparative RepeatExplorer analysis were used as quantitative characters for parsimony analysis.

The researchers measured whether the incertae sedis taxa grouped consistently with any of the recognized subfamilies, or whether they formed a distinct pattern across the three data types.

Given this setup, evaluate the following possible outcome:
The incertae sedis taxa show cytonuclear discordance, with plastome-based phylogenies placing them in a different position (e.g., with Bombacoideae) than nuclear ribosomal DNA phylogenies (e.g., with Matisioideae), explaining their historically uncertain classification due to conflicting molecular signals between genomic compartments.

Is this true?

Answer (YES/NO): NO